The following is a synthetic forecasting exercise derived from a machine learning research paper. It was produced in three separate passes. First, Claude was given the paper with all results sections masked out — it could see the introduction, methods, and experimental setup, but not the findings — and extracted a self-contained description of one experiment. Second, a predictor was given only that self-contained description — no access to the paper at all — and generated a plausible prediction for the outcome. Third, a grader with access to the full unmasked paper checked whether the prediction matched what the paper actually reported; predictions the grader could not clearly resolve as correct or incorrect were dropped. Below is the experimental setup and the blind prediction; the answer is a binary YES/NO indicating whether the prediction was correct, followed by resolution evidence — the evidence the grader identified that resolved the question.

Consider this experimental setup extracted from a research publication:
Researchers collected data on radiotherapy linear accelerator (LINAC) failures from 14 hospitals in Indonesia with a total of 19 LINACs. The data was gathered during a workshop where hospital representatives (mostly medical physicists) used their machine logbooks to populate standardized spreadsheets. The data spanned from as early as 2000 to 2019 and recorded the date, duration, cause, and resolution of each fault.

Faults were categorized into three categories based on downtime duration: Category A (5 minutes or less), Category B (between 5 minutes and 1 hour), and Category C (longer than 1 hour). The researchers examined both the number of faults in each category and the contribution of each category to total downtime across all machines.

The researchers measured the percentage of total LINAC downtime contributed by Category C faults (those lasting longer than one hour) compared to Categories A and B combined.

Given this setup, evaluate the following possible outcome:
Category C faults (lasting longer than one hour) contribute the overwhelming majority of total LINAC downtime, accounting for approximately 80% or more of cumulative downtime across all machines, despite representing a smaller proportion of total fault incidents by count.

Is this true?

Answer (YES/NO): YES